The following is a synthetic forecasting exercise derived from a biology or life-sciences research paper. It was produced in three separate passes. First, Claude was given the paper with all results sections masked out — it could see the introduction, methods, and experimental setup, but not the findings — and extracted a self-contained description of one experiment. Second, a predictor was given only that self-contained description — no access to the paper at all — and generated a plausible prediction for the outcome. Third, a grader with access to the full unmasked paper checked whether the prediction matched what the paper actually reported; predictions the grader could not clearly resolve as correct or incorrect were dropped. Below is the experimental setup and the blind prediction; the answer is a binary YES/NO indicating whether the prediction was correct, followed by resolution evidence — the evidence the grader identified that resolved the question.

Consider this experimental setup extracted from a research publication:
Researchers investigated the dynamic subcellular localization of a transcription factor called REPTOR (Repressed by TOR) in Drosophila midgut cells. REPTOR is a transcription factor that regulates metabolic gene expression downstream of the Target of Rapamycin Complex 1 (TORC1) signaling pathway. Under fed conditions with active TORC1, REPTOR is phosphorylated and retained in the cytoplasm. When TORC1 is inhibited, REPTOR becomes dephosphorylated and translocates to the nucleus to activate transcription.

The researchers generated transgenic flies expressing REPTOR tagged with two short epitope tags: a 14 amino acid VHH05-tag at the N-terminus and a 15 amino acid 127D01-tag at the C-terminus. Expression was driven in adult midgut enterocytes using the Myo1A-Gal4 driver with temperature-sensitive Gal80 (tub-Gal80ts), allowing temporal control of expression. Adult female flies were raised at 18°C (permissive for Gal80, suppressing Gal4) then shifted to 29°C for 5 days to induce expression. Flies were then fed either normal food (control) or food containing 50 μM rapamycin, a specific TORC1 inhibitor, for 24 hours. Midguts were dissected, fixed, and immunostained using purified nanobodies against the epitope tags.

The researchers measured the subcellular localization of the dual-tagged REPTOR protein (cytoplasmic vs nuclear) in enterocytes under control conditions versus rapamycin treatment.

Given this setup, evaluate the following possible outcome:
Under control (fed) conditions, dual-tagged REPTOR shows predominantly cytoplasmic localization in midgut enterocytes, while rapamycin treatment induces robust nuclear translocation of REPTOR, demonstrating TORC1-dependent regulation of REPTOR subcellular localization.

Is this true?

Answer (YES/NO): YES